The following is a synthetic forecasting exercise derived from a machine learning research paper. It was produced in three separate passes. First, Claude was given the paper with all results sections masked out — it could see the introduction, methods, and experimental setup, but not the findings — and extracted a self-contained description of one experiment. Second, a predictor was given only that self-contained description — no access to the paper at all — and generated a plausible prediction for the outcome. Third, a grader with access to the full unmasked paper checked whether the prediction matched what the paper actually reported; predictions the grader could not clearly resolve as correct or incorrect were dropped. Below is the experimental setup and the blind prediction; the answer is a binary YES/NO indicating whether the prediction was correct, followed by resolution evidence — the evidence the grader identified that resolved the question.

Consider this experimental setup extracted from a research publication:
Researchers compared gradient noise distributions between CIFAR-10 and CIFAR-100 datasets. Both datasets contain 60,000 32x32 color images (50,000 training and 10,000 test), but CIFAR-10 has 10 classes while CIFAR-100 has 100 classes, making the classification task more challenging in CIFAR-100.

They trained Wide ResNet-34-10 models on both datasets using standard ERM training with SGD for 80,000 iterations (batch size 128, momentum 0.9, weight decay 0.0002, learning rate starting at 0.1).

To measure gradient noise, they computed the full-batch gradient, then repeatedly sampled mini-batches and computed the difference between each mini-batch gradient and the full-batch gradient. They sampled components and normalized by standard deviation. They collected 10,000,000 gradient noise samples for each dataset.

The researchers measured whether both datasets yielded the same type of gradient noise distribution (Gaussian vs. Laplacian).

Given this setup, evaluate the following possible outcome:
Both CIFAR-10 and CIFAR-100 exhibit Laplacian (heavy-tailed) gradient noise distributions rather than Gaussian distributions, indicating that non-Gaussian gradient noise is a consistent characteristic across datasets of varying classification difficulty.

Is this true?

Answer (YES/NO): YES